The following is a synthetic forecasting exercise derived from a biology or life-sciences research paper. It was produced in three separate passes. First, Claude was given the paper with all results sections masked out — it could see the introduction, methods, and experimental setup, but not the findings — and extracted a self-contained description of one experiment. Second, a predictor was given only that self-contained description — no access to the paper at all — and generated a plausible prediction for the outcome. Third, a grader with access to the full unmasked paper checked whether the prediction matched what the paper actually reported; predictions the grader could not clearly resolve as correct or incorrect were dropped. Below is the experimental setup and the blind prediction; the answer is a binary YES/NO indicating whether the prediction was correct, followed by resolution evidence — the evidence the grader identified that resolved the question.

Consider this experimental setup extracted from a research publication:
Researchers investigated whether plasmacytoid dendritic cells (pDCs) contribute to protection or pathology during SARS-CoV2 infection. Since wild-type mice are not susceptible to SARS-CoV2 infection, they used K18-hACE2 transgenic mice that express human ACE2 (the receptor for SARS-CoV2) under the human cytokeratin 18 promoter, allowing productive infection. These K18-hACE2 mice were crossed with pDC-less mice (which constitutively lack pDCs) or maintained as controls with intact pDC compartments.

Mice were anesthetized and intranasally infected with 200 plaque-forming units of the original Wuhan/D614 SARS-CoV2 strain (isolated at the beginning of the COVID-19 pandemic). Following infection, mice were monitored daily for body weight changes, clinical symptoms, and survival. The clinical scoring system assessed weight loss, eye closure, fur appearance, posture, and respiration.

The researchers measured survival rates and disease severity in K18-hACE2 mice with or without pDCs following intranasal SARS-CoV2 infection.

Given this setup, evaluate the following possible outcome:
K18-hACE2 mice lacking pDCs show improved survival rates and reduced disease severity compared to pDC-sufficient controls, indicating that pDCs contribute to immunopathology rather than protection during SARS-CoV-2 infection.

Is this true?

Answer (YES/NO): NO